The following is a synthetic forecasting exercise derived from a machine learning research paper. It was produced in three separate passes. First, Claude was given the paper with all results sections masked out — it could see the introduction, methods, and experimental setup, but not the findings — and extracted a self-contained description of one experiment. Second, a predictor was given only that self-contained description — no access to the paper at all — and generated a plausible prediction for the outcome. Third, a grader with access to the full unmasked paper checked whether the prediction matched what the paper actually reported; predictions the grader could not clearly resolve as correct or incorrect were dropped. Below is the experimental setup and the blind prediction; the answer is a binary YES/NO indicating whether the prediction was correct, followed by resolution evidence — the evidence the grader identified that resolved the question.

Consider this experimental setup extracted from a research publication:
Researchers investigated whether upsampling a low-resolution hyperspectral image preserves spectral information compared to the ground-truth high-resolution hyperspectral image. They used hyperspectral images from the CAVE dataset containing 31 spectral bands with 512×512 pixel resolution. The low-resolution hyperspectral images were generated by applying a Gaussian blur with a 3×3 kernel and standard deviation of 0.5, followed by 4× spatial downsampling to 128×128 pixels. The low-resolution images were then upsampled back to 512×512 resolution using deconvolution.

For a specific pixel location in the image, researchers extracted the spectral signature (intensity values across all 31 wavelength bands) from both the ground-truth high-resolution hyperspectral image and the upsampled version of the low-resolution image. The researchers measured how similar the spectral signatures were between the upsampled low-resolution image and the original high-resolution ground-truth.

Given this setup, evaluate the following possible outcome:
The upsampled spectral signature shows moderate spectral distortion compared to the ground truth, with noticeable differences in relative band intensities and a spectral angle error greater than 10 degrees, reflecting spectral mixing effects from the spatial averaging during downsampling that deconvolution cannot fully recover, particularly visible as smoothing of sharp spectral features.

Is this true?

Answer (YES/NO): NO